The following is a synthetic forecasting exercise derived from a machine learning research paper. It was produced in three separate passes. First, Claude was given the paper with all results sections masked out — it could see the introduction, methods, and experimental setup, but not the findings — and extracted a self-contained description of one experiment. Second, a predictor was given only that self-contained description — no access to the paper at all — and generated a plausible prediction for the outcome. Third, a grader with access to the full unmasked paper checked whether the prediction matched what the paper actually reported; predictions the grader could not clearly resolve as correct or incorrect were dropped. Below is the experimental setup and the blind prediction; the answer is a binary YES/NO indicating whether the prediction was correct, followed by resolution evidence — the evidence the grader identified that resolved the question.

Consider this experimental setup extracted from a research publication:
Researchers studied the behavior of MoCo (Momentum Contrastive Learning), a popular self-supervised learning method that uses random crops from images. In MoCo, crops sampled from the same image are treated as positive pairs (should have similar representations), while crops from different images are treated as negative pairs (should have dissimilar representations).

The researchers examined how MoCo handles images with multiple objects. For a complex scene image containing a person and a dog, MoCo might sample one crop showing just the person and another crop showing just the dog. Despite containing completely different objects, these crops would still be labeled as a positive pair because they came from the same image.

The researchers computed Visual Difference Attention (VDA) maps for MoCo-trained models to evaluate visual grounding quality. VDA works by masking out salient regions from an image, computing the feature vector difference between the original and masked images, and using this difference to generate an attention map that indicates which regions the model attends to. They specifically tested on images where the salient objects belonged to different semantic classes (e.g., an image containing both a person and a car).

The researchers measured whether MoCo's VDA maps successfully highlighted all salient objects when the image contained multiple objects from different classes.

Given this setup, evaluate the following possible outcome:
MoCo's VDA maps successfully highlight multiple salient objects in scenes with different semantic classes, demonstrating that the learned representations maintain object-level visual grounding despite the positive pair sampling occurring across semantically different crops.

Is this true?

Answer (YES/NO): NO